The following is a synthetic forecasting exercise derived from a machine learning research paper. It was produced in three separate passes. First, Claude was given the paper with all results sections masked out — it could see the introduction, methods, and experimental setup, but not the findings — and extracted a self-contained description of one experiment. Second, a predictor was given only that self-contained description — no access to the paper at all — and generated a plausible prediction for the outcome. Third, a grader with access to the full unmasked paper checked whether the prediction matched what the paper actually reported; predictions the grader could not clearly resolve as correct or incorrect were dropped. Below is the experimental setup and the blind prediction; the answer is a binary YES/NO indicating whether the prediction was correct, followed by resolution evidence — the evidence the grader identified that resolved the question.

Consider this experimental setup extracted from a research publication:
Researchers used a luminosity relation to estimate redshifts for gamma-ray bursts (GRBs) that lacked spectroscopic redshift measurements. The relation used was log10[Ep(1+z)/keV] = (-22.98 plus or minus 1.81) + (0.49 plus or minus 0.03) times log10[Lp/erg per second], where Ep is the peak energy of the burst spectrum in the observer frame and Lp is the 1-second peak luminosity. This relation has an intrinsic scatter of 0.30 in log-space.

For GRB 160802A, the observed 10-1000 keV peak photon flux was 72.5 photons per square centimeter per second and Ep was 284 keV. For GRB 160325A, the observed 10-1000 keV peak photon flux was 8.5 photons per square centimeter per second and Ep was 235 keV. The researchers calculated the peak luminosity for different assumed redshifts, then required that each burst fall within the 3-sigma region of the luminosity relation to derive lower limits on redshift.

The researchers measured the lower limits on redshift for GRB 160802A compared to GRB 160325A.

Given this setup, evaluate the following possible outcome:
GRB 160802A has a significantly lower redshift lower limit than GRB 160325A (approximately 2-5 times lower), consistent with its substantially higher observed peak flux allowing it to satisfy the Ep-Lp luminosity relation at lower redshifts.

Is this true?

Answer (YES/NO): YES